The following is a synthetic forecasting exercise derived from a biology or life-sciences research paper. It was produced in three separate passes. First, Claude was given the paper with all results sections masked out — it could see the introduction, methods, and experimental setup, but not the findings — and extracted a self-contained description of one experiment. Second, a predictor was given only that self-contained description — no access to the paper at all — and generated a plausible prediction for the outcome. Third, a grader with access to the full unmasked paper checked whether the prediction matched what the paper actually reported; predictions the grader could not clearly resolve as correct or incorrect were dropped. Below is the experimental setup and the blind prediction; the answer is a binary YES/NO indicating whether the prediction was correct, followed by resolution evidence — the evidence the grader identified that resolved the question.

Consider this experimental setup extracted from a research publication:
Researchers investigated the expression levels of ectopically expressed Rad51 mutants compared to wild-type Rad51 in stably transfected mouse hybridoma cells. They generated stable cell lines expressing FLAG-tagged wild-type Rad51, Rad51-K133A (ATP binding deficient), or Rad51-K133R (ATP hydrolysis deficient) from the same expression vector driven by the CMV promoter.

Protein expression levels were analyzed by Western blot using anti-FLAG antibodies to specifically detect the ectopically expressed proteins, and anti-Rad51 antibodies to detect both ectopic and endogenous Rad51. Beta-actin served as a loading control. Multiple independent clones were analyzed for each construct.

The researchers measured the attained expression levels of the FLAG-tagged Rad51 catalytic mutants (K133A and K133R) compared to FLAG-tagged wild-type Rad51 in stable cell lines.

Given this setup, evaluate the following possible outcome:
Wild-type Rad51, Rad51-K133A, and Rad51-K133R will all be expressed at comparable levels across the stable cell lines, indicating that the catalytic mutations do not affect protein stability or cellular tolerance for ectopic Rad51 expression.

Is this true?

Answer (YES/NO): NO